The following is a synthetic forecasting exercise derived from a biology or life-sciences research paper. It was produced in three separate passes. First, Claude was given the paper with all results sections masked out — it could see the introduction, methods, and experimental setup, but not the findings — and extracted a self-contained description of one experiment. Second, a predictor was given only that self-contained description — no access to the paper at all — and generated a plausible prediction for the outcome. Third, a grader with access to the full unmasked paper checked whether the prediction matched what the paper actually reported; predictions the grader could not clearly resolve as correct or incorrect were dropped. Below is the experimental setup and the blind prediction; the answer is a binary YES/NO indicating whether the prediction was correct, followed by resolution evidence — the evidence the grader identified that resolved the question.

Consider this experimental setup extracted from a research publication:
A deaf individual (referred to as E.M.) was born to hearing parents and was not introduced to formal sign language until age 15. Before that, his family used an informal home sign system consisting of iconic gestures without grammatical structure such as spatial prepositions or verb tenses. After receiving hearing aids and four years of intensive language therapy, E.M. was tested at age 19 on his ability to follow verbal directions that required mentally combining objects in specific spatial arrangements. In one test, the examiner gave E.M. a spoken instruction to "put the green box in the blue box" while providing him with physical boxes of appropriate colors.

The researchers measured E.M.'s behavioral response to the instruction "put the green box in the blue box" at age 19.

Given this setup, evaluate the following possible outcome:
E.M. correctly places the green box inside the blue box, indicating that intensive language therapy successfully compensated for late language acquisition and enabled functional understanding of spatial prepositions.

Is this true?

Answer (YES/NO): NO